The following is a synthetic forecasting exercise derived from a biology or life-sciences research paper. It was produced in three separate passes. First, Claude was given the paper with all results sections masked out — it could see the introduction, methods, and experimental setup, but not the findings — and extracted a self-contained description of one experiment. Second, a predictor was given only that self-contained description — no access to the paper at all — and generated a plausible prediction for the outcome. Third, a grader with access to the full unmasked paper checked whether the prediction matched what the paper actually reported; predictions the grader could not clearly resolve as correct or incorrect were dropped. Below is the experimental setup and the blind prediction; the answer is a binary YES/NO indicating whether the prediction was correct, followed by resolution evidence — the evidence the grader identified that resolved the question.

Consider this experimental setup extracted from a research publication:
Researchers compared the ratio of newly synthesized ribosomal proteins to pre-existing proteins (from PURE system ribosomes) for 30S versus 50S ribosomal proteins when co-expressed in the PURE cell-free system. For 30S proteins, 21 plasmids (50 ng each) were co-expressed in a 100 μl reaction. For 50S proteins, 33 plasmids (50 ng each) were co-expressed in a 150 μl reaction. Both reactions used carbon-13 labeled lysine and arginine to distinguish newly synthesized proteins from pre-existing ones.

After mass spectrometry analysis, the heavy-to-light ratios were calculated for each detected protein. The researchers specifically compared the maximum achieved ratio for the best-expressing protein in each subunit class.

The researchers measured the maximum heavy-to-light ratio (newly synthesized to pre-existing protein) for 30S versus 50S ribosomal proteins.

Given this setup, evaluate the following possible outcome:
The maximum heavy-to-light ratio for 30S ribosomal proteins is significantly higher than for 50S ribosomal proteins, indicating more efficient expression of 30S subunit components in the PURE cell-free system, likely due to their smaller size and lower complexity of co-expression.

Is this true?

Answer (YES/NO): YES